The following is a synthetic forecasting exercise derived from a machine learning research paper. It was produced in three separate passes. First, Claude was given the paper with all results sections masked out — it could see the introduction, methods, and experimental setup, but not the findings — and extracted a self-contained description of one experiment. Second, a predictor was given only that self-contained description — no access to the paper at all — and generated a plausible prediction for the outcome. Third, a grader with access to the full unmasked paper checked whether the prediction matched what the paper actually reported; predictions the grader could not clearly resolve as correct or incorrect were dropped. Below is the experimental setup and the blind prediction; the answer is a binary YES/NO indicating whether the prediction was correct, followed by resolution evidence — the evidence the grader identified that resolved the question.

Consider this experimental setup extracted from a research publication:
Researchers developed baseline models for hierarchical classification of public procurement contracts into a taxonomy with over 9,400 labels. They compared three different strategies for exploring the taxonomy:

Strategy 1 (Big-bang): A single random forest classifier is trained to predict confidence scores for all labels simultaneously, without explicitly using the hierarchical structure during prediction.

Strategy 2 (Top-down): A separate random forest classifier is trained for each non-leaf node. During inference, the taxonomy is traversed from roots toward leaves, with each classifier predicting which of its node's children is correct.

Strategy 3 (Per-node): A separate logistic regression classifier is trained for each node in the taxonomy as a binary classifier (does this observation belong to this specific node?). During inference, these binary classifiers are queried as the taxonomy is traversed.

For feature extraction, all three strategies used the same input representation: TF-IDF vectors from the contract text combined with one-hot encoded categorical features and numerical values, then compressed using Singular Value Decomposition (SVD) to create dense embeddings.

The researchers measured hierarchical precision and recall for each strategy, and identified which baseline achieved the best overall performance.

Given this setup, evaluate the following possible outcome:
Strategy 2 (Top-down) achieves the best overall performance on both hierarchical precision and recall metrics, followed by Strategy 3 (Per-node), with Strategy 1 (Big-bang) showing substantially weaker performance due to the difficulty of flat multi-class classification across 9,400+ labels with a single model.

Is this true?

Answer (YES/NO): NO